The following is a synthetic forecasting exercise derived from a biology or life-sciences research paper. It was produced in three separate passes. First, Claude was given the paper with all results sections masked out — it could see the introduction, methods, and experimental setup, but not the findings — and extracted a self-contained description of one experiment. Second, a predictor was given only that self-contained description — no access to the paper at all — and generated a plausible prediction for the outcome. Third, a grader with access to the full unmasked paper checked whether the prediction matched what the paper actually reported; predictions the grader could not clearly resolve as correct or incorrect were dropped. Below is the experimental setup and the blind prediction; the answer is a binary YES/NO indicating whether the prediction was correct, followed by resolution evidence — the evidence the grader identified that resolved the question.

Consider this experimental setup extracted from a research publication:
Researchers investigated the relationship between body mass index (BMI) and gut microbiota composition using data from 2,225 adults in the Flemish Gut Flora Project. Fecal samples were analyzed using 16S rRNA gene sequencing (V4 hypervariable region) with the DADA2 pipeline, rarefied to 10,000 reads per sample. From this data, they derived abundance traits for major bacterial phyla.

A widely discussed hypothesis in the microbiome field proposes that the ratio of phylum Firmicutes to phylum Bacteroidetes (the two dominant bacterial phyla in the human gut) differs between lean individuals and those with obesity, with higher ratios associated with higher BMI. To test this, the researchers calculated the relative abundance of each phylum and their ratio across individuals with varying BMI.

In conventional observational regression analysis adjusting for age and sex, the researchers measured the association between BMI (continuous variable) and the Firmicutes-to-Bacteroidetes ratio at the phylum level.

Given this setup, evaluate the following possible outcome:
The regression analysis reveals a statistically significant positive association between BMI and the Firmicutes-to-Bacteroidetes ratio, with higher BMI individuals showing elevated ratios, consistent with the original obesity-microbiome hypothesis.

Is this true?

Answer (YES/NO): NO